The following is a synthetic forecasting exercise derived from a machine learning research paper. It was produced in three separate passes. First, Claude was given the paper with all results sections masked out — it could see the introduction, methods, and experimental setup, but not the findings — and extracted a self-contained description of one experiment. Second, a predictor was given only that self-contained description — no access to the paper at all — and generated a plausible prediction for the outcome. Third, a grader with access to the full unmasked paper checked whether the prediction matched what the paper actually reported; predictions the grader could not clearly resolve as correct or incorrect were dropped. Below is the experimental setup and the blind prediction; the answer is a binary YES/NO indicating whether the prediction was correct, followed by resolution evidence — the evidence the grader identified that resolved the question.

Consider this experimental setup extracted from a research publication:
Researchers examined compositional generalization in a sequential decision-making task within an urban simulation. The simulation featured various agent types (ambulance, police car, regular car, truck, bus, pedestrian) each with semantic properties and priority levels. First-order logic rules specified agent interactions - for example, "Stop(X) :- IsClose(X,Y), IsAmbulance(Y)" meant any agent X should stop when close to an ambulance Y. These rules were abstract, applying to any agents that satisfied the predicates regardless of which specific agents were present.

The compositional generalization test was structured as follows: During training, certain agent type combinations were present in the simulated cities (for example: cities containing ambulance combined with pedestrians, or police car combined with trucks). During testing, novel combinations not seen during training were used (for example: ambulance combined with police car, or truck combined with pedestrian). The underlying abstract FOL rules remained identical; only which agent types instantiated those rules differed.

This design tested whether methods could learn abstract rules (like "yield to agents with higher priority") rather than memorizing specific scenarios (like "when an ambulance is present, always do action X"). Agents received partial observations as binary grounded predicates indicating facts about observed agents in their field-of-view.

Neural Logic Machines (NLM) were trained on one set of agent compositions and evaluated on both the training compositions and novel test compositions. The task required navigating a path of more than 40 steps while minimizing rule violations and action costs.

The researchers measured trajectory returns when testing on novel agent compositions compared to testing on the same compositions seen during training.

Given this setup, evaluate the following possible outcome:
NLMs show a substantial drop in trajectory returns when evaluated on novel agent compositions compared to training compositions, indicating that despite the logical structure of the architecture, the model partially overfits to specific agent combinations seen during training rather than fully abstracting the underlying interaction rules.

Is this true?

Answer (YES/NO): YES